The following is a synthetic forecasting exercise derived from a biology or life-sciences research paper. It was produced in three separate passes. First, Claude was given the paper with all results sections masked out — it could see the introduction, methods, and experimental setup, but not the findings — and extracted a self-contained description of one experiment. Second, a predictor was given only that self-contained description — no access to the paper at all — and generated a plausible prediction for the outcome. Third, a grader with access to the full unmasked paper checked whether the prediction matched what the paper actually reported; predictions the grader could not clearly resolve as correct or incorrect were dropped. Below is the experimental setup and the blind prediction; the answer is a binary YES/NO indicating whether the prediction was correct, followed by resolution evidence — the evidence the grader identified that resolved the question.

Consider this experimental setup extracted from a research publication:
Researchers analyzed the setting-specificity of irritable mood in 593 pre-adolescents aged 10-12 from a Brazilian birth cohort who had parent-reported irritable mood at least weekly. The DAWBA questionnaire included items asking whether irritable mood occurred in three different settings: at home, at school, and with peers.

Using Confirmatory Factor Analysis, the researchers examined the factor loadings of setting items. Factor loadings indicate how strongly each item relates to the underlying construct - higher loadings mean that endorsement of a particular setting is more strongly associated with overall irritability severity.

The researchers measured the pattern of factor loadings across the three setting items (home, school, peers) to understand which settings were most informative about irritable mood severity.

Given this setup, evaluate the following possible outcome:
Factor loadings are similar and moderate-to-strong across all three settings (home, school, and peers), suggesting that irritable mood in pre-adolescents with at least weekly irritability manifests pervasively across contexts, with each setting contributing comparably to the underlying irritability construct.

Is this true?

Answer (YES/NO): NO